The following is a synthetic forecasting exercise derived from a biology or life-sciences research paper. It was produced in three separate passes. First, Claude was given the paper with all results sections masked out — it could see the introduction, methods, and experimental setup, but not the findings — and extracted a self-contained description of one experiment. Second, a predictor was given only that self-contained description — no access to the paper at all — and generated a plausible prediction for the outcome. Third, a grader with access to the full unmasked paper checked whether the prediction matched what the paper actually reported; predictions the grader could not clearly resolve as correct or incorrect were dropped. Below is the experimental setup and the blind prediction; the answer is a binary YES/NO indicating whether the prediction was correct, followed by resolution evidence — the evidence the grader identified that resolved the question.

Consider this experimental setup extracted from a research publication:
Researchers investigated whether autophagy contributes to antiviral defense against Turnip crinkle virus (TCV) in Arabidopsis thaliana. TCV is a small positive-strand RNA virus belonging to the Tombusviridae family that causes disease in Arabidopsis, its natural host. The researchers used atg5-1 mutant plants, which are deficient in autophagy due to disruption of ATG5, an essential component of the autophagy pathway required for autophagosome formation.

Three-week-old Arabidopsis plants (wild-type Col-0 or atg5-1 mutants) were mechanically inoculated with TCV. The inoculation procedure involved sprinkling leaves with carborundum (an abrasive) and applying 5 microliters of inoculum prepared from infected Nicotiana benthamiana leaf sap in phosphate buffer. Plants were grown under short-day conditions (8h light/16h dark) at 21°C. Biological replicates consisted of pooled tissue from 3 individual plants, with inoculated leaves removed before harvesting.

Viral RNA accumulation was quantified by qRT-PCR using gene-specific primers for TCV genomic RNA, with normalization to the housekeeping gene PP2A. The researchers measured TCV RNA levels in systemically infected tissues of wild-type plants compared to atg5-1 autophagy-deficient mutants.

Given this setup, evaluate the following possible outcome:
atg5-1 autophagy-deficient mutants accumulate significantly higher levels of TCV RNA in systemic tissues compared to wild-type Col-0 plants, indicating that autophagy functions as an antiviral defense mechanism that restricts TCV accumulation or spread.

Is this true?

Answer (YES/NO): YES